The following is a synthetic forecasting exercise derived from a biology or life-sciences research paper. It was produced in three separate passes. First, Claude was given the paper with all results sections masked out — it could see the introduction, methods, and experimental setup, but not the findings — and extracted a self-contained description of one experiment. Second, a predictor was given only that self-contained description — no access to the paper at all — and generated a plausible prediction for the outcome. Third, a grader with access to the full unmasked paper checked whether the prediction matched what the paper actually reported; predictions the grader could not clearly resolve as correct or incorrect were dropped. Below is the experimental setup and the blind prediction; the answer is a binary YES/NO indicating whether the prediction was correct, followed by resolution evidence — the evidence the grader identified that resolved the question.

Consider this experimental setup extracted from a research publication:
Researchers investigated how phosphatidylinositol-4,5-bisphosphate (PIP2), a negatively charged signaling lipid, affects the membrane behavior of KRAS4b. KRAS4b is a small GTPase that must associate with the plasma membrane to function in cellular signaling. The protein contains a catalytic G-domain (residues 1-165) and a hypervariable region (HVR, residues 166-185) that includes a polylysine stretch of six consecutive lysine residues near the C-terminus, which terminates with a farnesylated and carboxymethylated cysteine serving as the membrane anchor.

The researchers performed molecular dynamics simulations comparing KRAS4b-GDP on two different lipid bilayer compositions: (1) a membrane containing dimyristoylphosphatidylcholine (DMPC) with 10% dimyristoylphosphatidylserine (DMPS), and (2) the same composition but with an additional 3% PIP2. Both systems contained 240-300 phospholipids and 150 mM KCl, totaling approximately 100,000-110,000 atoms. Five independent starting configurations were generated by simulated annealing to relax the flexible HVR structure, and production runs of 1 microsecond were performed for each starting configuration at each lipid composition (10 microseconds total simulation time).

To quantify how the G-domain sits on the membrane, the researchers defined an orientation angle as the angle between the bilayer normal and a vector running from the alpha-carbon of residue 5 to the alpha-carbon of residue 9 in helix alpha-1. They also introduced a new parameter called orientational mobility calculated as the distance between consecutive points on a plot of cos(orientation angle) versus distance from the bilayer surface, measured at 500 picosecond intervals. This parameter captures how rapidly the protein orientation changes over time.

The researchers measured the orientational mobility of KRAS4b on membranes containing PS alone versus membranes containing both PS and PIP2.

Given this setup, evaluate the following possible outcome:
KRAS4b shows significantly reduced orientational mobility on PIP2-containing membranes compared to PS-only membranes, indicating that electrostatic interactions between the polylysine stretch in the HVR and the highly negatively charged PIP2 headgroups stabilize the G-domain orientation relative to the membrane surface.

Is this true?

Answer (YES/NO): NO